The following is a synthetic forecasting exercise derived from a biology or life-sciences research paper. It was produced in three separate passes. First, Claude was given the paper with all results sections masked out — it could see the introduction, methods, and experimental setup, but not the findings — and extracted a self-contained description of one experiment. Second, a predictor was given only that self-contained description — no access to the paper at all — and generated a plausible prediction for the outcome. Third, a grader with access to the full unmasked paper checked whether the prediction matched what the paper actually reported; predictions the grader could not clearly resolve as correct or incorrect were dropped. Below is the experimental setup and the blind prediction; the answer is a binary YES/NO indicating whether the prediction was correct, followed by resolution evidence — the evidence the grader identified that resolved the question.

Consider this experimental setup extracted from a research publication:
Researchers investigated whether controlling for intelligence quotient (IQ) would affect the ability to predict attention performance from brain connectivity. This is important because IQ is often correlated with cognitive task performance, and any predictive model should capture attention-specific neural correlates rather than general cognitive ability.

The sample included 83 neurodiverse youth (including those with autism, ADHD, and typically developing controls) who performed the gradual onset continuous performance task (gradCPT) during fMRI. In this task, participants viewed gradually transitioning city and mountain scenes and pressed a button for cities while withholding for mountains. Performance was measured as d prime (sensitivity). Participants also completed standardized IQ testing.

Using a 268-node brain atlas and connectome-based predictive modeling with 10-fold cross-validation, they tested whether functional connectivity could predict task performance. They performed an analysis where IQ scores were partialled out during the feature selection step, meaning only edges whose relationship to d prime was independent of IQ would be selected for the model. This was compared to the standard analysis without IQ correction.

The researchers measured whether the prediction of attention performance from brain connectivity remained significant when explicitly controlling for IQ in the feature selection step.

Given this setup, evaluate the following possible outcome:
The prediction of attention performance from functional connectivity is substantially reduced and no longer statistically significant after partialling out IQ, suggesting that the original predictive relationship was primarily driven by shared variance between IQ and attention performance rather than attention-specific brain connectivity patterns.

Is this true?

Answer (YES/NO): NO